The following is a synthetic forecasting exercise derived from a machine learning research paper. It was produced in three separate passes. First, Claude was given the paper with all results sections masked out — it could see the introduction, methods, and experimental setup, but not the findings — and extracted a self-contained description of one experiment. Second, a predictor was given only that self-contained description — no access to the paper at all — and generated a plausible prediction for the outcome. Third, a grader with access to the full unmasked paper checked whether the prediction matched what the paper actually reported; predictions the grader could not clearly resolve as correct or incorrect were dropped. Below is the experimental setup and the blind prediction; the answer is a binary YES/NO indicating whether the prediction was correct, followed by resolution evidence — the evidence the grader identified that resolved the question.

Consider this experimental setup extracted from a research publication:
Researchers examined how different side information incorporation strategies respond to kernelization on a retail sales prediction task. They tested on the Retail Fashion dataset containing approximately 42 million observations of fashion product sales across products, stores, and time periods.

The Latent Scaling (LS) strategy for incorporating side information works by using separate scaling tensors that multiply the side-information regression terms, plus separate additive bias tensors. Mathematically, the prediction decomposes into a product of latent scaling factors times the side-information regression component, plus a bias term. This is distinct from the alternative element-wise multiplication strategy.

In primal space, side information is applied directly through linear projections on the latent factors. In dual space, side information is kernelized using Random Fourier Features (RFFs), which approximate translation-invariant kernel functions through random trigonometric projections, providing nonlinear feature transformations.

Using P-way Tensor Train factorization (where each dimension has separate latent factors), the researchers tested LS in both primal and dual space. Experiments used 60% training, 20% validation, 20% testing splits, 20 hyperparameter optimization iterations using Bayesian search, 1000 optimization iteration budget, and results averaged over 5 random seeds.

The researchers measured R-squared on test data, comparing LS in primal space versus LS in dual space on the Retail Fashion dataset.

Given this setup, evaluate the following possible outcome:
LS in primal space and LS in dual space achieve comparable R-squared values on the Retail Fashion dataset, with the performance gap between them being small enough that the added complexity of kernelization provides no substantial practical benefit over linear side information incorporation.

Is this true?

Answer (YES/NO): NO